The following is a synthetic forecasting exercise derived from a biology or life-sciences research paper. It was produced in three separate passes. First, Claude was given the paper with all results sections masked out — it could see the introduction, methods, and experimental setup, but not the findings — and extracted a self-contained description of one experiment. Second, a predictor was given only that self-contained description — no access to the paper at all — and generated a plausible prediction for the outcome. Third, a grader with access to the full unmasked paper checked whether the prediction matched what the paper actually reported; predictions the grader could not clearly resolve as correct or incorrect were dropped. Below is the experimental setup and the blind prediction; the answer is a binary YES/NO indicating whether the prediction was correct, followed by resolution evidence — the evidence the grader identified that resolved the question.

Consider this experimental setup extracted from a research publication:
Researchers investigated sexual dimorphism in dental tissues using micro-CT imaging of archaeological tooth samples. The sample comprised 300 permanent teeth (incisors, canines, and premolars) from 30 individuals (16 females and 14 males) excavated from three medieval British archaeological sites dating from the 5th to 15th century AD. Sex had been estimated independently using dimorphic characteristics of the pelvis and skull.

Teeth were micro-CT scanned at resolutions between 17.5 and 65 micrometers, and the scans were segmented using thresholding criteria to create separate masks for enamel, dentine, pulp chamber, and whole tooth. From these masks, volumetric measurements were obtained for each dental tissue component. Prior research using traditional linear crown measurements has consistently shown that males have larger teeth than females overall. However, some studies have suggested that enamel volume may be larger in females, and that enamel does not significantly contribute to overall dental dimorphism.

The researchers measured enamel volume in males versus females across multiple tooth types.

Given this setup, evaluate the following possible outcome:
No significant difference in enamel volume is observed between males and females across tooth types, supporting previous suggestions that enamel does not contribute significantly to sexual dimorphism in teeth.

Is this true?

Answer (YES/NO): NO